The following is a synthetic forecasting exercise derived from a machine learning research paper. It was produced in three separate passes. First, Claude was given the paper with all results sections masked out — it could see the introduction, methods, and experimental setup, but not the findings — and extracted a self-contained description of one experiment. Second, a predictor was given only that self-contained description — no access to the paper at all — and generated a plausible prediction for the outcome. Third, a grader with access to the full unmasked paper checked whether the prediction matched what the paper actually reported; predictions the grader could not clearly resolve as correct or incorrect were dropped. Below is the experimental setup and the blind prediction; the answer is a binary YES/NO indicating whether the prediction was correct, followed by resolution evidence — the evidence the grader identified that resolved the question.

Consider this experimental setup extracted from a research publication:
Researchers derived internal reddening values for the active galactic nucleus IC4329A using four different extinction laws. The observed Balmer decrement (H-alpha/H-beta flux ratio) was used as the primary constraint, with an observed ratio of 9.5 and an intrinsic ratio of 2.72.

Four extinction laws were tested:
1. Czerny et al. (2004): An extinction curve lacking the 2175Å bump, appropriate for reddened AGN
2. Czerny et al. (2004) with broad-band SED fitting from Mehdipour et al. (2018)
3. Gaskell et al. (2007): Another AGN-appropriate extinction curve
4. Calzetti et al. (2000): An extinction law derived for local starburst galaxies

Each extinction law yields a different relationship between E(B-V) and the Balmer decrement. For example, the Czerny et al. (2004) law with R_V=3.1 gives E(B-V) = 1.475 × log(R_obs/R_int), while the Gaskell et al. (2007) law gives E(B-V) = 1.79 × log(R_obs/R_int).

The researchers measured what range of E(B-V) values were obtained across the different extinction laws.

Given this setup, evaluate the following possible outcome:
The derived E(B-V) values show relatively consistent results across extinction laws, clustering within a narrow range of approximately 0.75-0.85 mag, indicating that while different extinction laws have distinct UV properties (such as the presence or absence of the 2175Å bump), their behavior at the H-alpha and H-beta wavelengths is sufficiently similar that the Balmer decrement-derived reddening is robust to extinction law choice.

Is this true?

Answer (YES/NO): NO